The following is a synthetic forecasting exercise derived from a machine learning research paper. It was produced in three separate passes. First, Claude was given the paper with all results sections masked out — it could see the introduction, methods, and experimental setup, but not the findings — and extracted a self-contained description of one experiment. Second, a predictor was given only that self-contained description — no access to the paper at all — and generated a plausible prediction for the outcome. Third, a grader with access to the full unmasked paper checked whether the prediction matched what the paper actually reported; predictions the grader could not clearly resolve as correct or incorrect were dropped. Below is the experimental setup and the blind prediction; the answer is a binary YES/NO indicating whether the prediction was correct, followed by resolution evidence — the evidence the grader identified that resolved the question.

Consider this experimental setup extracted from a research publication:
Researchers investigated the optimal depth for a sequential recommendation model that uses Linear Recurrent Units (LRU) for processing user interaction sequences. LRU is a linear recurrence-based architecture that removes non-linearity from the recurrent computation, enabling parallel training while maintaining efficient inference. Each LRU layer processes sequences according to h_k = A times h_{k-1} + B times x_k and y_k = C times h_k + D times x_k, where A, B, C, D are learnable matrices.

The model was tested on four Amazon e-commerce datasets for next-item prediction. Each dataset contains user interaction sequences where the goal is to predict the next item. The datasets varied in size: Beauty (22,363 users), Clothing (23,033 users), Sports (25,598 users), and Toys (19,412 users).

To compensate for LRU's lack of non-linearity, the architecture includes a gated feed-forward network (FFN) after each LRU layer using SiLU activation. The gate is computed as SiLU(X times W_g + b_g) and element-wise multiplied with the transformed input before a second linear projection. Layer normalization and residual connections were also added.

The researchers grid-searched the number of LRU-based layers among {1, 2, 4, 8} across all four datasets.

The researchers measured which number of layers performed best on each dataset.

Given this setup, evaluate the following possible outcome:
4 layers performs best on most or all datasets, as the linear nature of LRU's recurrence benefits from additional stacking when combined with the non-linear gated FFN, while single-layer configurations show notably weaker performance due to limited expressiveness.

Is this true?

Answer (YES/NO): NO